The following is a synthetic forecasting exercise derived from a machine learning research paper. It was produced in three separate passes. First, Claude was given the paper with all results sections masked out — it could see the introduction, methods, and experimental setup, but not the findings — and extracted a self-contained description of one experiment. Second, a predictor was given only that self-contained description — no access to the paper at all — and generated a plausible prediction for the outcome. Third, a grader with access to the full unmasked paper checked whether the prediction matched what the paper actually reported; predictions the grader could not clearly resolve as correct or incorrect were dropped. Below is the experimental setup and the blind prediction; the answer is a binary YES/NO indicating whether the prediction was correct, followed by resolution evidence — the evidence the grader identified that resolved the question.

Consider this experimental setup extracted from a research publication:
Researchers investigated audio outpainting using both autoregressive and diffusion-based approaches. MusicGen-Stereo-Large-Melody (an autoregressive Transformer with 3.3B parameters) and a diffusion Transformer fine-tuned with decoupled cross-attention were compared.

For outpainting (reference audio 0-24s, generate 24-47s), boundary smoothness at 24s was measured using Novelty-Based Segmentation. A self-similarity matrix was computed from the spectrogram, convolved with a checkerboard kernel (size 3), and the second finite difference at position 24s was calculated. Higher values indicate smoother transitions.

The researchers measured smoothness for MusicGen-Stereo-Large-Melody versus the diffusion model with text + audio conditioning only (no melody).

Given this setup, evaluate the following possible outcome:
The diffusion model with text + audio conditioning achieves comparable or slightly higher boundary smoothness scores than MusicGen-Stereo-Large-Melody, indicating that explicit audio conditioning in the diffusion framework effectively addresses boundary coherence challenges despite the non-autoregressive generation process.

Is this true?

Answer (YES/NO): YES